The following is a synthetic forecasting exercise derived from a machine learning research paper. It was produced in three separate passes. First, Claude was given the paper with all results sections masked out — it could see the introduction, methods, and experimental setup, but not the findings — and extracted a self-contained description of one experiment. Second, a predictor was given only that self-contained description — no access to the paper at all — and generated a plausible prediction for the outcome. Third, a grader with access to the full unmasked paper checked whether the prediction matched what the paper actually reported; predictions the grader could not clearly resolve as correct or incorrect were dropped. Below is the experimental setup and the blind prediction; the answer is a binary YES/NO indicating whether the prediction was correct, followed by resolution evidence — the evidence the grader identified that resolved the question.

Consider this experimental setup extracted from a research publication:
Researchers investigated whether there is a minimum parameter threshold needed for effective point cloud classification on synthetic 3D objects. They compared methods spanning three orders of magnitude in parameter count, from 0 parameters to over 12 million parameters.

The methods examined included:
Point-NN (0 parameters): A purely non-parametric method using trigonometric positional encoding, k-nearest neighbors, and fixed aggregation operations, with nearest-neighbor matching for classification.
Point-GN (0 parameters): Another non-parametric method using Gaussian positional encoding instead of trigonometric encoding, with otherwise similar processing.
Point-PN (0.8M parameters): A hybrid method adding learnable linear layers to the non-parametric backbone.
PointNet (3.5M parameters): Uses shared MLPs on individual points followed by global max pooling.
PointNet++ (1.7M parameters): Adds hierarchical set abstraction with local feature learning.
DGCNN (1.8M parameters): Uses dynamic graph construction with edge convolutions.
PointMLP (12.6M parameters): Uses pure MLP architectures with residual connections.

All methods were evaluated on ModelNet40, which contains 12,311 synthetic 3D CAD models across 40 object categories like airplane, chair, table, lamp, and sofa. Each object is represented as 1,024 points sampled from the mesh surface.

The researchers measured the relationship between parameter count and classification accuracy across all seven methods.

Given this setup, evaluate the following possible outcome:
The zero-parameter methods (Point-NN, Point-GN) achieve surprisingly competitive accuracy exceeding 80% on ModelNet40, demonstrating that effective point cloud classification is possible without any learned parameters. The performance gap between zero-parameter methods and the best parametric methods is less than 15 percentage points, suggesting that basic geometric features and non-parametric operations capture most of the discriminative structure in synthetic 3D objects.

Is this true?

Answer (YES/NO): YES